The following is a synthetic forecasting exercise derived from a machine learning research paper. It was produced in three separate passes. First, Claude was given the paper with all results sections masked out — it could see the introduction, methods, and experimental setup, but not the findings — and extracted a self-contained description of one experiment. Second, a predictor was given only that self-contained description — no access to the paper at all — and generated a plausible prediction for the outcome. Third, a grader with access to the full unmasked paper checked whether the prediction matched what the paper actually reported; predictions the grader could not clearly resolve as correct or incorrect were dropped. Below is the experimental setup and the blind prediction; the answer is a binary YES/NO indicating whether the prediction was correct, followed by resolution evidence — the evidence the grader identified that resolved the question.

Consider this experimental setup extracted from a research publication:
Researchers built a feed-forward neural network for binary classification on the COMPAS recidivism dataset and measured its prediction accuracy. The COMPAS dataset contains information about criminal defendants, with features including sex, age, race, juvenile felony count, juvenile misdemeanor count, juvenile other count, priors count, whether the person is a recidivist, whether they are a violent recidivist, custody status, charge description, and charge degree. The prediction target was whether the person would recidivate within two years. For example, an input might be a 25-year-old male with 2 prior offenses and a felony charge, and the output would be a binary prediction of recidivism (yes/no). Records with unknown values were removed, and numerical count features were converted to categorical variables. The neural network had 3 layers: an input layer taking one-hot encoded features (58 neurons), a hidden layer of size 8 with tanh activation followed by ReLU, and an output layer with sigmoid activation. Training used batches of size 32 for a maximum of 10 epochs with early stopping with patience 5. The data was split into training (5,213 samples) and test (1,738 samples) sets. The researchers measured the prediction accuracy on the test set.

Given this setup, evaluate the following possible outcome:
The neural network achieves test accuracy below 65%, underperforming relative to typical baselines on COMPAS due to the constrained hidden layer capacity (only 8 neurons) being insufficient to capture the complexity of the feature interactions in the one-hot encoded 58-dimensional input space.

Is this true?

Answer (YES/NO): NO